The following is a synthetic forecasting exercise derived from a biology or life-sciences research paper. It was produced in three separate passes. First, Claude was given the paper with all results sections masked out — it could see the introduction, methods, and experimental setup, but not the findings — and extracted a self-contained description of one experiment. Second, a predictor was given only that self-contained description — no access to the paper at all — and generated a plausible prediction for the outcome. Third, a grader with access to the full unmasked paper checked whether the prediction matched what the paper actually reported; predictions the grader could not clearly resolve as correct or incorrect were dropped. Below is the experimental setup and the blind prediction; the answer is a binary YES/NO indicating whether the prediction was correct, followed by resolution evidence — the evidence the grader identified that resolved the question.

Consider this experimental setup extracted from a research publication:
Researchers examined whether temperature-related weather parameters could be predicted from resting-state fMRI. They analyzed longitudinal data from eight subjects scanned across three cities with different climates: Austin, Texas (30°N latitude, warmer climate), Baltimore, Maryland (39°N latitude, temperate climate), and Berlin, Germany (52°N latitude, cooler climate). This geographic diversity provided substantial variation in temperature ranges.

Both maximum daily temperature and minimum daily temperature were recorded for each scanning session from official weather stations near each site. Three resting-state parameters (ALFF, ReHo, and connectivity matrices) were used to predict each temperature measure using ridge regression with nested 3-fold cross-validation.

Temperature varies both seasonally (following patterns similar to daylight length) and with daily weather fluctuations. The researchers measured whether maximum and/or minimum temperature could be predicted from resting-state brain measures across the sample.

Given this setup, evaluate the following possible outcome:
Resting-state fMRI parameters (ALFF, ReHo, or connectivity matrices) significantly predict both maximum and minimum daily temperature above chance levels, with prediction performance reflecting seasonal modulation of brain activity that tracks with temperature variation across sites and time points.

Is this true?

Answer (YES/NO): NO